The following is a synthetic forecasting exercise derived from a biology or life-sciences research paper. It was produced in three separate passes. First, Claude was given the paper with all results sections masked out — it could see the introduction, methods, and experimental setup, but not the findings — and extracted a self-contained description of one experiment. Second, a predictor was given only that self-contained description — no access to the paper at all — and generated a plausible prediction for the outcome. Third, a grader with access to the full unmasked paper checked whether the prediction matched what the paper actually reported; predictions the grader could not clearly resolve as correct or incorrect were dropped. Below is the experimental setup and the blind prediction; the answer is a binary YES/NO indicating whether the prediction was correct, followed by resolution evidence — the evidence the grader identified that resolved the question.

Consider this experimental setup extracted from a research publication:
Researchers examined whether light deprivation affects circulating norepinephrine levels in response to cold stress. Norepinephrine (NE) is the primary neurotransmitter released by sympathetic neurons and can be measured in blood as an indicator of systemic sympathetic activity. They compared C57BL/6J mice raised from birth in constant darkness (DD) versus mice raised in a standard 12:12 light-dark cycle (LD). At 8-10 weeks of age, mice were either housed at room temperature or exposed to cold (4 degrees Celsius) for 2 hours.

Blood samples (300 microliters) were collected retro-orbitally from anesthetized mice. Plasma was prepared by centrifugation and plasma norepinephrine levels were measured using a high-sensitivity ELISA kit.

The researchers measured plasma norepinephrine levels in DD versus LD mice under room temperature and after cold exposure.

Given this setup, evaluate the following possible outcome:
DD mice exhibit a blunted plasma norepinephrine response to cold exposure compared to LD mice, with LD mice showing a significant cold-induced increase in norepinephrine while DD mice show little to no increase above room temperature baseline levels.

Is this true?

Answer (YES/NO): YES